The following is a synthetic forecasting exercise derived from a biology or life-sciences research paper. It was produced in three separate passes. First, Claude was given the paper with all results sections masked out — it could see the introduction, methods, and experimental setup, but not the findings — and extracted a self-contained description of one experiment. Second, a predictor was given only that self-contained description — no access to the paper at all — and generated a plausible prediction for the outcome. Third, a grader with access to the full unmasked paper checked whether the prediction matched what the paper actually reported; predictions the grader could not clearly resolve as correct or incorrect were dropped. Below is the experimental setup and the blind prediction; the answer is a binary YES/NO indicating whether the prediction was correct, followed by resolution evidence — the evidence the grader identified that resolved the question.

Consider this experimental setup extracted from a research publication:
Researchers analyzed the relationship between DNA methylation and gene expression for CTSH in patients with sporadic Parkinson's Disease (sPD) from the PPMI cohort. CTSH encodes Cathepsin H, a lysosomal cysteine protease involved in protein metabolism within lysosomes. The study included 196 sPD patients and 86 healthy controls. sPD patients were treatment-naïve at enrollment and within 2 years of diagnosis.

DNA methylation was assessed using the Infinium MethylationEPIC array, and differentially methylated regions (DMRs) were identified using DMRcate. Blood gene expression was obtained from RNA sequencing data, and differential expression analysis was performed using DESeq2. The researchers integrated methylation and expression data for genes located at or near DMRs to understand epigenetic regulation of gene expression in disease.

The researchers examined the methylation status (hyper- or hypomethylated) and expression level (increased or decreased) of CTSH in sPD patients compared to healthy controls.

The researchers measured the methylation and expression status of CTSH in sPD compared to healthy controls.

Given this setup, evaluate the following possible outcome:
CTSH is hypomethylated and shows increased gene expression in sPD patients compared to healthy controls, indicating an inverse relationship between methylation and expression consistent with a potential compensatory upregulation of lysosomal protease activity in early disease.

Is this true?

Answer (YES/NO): NO